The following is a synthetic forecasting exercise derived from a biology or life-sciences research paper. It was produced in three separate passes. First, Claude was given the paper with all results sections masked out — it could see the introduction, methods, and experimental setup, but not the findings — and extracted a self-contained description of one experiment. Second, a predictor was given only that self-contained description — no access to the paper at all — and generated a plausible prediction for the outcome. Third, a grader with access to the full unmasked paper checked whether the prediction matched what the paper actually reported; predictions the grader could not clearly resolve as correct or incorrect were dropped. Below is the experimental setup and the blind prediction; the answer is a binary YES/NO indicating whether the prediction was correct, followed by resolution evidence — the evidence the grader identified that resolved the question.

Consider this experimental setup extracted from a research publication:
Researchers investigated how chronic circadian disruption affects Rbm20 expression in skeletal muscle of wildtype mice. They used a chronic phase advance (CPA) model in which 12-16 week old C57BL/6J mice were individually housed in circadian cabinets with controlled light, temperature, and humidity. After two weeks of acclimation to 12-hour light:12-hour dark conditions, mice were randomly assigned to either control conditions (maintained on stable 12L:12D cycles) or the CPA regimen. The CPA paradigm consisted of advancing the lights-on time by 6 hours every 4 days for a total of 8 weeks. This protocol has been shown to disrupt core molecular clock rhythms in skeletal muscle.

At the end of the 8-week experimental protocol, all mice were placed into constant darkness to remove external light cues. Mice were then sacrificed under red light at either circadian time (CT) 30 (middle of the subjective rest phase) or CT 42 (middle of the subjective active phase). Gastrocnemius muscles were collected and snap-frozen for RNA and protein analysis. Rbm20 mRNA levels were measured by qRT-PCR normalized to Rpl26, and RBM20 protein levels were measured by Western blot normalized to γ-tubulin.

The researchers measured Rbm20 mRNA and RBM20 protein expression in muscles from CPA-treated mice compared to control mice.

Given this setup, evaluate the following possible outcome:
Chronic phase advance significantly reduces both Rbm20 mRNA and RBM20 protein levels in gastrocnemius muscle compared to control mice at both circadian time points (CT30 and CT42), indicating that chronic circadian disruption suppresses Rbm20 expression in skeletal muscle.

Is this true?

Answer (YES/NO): NO